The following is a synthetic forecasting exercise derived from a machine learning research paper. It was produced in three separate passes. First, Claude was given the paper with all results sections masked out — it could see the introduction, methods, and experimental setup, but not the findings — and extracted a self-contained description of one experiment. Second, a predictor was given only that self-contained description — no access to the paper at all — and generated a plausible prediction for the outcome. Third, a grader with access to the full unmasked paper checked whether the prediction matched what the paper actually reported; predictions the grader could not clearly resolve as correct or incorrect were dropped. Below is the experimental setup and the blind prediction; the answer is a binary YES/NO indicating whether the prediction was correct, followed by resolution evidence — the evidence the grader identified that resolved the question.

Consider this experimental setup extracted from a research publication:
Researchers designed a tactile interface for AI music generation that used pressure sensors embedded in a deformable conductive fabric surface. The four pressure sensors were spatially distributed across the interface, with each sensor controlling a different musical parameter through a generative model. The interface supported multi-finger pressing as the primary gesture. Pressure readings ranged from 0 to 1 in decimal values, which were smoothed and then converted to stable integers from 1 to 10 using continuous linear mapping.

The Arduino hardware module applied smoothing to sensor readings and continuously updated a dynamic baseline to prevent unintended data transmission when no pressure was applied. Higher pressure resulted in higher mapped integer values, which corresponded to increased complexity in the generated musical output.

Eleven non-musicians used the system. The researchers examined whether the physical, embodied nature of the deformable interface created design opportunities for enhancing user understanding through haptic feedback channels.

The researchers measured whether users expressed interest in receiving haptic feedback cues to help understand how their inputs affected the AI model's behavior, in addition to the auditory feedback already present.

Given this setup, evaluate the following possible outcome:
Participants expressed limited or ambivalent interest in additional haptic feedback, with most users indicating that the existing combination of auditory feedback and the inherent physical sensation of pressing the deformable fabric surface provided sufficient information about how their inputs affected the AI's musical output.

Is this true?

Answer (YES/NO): NO